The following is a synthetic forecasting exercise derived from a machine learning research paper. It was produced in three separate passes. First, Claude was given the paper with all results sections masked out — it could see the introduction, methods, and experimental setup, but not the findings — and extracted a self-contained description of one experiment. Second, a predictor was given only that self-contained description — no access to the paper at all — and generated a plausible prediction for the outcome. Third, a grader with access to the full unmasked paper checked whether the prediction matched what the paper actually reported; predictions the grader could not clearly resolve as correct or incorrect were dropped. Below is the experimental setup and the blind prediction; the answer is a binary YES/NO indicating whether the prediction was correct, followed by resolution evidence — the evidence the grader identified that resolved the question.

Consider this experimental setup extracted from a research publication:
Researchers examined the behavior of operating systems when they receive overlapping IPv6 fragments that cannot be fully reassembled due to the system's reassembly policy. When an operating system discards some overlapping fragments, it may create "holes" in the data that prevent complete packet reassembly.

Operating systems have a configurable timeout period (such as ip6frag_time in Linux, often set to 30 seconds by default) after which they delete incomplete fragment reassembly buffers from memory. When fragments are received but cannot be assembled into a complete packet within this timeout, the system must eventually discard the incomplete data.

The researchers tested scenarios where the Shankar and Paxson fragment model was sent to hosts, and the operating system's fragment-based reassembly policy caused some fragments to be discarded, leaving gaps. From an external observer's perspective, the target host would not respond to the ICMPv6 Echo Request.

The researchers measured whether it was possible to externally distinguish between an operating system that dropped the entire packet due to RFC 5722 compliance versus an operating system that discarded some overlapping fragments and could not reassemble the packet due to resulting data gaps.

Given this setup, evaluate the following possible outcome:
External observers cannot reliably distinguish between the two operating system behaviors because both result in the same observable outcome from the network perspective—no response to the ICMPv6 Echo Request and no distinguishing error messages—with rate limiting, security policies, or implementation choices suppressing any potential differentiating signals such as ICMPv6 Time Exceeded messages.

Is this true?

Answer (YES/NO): YES